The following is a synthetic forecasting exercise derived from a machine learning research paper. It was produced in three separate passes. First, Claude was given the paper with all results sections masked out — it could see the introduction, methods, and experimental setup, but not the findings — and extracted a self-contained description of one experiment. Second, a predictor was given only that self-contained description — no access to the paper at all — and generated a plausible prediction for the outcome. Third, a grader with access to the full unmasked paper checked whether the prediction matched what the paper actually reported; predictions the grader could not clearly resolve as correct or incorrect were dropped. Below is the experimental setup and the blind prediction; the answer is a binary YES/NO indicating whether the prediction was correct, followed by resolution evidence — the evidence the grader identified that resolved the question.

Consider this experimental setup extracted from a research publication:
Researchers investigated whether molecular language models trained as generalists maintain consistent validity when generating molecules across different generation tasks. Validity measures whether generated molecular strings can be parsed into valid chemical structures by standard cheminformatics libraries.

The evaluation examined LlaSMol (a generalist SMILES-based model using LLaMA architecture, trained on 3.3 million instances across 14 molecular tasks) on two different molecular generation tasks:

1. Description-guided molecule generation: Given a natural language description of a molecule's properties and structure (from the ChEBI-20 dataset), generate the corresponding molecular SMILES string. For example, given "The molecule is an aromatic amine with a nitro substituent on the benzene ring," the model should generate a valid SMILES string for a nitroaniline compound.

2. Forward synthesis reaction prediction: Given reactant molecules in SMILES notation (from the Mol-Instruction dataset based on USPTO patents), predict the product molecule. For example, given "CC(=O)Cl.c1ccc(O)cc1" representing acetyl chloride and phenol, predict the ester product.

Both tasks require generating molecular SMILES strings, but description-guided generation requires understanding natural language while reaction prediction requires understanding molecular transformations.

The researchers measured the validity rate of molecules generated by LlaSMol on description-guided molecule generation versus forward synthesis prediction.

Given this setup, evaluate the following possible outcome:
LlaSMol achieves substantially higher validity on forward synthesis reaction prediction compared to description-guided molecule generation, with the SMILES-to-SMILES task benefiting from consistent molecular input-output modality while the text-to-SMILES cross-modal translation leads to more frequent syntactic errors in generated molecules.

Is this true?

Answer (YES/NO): NO